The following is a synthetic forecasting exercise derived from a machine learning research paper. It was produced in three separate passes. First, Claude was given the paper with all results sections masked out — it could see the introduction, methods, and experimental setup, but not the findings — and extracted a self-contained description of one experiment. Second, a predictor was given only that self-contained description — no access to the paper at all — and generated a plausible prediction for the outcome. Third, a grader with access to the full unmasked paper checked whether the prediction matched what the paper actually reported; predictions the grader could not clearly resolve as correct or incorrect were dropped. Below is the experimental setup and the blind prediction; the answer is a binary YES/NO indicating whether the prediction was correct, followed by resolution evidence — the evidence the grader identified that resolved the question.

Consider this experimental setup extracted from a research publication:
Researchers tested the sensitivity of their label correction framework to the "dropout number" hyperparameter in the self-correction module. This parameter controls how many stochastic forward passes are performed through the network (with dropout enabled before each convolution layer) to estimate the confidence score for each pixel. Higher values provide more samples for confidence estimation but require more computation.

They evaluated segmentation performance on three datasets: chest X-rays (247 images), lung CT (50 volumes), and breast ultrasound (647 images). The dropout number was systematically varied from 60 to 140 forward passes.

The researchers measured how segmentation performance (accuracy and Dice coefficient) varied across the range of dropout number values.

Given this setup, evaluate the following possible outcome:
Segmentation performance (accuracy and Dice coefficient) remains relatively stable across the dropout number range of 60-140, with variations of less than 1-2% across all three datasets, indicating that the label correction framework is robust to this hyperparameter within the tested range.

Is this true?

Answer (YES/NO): NO